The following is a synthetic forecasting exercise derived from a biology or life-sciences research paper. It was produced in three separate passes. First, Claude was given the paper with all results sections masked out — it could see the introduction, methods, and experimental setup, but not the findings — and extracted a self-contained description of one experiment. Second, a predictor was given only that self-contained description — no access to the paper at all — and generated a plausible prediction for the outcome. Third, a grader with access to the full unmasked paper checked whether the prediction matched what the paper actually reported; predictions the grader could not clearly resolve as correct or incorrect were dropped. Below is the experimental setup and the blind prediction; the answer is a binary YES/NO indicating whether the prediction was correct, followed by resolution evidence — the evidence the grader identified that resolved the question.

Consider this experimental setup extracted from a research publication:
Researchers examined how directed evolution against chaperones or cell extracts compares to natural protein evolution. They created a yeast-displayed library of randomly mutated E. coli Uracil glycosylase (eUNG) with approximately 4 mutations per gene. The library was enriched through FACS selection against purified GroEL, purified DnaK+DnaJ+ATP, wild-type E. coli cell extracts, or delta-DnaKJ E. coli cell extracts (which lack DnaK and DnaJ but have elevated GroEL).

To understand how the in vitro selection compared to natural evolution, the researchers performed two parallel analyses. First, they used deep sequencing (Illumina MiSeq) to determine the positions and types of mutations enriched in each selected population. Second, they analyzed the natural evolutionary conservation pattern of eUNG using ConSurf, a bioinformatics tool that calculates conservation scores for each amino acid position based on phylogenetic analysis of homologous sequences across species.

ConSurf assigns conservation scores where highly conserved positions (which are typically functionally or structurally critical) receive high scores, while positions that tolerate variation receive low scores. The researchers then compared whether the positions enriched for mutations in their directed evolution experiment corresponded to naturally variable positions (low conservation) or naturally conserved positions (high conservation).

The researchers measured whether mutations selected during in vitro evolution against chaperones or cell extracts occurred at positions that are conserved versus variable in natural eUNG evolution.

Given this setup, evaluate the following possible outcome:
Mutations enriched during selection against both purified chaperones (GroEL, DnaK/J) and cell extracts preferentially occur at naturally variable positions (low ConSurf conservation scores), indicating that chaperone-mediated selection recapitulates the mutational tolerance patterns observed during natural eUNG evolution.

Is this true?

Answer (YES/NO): NO